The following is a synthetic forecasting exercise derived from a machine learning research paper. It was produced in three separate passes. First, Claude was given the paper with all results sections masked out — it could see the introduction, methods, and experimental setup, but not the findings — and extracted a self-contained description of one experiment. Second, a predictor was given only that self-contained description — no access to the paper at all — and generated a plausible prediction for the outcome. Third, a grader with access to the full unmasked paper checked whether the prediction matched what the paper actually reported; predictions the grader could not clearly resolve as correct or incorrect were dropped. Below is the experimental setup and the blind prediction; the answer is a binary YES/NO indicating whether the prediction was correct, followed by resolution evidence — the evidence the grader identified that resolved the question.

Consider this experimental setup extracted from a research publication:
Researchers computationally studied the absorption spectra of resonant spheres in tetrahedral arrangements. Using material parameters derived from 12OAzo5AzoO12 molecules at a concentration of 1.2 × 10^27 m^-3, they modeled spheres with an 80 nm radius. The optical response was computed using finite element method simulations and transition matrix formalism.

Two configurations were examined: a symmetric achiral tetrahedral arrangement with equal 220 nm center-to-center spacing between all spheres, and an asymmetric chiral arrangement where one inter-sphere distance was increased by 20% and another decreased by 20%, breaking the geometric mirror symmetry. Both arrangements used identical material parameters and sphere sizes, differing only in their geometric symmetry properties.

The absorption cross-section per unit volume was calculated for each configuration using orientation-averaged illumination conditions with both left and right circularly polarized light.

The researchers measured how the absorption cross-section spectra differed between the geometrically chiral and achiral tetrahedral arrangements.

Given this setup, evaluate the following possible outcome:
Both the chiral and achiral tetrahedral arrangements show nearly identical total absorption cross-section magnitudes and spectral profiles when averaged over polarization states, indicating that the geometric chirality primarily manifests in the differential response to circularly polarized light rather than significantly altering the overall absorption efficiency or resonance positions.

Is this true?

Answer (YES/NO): YES